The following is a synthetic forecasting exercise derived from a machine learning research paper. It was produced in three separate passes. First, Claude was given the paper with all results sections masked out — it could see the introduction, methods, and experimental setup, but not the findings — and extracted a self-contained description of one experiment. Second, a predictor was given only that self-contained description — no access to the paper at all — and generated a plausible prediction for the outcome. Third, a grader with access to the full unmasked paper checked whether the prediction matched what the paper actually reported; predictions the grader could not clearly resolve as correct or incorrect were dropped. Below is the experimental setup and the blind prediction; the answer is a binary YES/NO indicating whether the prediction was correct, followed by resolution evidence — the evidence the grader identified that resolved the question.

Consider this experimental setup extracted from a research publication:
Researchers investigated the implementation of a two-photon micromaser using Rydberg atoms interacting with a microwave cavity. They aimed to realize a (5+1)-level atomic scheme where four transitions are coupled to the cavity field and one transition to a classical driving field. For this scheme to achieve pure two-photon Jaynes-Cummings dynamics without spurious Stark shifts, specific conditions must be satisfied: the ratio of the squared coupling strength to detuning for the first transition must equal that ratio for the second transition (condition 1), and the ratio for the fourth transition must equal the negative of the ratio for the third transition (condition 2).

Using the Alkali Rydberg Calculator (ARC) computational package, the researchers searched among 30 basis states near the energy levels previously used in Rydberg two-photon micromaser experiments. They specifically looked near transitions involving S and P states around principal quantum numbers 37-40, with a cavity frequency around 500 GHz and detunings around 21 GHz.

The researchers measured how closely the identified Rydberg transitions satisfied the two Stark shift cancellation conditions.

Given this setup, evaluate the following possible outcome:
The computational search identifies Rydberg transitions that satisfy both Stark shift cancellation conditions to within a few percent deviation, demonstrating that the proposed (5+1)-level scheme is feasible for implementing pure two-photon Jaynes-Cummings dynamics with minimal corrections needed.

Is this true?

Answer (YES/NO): YES